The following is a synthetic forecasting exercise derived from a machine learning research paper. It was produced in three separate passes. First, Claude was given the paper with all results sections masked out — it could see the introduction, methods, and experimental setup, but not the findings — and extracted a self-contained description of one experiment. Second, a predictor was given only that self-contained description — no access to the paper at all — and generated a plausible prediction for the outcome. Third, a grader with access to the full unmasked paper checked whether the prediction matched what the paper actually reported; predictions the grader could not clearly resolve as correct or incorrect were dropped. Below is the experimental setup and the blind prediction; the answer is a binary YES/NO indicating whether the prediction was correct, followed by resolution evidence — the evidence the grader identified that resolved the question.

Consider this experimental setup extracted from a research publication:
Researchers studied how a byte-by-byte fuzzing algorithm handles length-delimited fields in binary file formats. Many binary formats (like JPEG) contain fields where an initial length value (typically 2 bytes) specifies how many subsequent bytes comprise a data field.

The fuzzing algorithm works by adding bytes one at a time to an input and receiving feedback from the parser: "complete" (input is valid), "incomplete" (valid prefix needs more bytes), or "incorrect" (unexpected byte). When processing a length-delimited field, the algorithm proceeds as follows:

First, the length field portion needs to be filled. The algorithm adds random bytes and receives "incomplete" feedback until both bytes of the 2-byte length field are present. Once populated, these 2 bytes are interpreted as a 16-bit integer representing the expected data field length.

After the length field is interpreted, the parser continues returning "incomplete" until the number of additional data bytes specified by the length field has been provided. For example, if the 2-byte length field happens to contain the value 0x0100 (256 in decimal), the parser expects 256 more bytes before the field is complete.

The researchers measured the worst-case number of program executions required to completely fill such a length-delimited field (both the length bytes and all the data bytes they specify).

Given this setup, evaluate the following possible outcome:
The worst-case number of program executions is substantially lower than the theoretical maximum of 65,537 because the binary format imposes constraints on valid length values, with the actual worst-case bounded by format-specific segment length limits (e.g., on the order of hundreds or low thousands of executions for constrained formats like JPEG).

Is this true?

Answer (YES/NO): NO